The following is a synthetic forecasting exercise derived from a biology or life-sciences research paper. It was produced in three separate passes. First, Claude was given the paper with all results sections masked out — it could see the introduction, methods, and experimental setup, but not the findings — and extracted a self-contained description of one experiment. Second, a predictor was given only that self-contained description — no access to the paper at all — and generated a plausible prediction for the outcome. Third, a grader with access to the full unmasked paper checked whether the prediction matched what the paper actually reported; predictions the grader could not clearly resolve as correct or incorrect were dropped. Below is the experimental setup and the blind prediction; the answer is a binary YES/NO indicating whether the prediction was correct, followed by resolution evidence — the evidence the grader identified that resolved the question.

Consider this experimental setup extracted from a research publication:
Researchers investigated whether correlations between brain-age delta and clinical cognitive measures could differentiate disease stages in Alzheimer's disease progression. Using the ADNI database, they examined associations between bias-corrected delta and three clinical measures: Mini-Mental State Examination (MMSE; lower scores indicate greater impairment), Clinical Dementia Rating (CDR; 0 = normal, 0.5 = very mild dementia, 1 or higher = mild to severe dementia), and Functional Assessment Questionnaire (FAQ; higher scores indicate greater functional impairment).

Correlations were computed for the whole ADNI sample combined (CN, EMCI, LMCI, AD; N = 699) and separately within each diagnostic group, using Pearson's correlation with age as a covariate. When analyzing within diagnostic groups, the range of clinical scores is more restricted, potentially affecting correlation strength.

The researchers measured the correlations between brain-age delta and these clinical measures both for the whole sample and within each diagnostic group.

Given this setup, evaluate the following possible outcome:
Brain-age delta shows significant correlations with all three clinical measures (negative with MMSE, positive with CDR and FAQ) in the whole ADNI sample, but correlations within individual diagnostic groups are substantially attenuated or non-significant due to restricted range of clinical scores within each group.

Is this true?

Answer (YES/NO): NO